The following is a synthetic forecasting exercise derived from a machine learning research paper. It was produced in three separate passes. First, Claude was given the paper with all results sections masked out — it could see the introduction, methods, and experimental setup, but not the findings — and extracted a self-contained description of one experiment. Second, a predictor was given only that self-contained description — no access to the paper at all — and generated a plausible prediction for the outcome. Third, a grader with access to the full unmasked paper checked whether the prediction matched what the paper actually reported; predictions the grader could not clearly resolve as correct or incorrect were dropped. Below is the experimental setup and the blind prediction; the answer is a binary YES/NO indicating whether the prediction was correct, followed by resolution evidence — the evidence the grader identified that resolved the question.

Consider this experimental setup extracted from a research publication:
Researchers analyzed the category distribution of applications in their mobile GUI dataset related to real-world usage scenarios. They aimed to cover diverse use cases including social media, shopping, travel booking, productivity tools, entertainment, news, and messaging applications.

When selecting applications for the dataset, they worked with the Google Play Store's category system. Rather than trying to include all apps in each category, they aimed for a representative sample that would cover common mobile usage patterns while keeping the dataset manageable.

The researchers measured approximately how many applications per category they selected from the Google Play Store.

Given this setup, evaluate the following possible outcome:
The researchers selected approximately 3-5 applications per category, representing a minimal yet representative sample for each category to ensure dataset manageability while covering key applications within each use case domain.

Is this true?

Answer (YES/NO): YES